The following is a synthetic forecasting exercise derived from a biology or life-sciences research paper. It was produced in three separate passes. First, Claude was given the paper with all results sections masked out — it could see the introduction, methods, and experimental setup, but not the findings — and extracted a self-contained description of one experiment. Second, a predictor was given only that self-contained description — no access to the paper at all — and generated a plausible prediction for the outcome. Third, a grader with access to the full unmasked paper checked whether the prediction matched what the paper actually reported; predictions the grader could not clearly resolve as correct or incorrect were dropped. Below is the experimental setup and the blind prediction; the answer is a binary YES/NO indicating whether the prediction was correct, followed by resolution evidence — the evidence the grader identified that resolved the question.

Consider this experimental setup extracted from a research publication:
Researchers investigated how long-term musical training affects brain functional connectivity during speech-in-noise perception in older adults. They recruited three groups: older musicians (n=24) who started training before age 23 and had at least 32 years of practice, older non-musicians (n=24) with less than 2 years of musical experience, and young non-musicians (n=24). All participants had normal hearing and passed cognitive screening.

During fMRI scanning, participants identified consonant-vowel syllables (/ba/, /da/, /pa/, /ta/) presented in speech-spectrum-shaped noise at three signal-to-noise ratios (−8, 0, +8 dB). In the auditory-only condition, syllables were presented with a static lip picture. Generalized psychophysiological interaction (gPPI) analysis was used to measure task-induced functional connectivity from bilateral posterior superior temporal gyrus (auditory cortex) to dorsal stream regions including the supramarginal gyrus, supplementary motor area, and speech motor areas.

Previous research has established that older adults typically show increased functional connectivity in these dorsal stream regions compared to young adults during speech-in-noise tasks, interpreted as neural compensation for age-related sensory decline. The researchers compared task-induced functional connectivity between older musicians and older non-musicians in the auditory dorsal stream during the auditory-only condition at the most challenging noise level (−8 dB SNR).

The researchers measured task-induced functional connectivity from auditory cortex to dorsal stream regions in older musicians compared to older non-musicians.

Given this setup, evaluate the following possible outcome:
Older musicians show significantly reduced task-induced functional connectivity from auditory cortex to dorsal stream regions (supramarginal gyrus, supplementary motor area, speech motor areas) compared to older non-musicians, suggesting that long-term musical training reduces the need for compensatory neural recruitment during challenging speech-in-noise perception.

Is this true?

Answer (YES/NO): YES